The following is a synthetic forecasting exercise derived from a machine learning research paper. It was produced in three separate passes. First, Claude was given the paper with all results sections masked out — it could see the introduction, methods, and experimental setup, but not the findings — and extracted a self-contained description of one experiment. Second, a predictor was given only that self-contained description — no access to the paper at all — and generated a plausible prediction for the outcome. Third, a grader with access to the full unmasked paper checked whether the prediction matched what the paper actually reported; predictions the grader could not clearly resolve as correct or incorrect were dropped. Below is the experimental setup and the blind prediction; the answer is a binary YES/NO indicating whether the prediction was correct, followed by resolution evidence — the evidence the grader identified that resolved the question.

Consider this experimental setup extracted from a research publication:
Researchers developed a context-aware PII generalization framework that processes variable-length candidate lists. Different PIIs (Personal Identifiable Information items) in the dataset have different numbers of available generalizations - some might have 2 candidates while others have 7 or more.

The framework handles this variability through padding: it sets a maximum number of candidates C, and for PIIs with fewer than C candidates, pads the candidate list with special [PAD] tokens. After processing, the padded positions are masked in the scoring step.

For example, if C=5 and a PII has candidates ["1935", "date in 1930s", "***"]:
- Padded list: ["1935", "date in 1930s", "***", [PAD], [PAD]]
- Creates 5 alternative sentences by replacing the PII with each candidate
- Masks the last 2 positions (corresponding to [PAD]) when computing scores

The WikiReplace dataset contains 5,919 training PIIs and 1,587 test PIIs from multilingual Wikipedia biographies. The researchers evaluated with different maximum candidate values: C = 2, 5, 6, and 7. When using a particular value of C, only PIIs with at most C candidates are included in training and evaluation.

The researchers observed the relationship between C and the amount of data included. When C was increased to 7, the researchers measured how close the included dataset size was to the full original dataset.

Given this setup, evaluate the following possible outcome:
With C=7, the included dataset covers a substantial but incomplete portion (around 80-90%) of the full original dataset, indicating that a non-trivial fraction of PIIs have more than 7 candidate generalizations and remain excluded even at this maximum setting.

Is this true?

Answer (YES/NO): NO